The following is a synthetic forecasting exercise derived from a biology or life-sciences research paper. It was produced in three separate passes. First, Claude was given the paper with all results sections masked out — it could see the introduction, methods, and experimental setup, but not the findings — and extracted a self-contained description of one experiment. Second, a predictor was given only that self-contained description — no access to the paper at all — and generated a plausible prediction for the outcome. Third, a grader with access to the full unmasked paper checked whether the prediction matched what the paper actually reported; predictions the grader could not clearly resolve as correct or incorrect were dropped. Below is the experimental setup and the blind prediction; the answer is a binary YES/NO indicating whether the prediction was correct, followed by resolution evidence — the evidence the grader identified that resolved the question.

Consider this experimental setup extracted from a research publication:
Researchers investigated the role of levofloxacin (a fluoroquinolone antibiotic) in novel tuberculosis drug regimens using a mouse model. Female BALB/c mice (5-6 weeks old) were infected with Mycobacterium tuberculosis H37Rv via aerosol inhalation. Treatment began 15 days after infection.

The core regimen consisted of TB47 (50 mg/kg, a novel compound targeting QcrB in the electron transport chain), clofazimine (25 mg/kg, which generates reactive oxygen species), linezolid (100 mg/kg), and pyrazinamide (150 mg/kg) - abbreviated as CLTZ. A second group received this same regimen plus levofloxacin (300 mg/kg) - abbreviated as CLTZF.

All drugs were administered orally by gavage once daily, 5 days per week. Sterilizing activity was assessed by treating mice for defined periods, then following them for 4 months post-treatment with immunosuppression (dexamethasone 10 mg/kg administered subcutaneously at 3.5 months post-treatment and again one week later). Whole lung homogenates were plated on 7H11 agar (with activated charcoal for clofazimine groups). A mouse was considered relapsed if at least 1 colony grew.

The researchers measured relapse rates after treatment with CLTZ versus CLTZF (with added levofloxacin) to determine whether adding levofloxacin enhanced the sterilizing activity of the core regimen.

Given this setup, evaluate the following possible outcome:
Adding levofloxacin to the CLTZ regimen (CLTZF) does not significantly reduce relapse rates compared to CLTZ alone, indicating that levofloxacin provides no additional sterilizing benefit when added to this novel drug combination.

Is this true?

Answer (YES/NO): YES